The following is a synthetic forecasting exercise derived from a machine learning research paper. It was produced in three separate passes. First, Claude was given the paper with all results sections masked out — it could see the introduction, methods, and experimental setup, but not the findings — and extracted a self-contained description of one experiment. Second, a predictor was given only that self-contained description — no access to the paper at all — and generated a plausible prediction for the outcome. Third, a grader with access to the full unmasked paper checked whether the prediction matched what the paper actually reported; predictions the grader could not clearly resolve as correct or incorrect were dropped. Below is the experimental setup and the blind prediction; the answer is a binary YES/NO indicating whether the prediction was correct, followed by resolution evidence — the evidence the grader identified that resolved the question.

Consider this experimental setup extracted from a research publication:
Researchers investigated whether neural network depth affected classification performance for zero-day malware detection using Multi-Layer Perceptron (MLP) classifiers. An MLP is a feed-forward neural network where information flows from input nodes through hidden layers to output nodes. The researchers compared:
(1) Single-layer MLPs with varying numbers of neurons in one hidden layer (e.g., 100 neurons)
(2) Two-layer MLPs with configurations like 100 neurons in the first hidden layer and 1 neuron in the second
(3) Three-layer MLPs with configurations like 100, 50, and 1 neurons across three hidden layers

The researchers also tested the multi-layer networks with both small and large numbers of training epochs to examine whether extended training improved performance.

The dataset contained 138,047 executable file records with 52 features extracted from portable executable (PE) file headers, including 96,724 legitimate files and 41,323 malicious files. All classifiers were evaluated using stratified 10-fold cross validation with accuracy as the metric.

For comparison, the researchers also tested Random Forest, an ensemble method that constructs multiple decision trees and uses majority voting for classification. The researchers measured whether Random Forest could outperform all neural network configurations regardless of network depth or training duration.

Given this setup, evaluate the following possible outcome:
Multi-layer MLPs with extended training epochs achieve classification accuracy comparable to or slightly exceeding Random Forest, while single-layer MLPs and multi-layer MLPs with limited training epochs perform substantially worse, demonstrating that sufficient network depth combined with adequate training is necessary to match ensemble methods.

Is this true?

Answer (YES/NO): NO